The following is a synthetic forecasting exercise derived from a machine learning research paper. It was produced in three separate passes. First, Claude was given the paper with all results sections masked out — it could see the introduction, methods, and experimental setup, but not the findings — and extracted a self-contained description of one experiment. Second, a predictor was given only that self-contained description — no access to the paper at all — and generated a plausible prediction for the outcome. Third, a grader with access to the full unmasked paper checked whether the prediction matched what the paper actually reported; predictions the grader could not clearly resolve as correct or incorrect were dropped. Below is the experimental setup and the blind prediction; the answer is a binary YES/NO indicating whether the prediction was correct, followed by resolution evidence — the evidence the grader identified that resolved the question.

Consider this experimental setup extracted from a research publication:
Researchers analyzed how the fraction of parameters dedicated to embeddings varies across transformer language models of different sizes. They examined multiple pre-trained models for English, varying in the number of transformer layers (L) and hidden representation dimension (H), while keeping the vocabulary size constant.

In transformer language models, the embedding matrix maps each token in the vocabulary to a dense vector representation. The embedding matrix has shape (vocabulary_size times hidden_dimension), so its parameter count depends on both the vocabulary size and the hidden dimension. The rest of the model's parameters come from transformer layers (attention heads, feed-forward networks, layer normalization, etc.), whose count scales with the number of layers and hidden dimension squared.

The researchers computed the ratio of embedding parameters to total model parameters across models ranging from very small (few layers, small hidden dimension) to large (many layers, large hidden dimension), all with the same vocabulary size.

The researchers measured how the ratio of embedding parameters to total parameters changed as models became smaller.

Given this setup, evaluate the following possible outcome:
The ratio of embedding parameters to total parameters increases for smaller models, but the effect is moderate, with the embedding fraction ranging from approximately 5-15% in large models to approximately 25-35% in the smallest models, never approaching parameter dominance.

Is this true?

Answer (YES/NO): NO